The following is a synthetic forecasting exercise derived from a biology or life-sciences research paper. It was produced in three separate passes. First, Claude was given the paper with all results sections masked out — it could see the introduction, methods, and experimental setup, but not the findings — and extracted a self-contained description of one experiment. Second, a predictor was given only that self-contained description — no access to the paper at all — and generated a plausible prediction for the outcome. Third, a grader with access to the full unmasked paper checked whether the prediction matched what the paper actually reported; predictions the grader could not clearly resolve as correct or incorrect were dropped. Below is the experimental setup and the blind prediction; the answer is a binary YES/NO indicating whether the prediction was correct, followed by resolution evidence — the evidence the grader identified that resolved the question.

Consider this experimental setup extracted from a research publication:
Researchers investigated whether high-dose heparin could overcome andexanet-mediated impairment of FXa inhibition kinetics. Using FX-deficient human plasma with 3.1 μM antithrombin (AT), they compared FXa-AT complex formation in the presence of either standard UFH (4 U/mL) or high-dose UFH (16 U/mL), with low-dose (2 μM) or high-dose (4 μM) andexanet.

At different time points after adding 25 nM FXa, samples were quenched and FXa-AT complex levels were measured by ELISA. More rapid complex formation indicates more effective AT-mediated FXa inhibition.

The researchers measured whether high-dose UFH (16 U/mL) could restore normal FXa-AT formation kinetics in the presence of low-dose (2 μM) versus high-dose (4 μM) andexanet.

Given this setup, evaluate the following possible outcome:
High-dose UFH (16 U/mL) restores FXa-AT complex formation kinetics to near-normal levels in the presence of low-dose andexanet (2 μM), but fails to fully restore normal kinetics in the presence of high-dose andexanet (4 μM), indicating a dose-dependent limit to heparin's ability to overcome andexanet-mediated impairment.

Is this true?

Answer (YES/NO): YES